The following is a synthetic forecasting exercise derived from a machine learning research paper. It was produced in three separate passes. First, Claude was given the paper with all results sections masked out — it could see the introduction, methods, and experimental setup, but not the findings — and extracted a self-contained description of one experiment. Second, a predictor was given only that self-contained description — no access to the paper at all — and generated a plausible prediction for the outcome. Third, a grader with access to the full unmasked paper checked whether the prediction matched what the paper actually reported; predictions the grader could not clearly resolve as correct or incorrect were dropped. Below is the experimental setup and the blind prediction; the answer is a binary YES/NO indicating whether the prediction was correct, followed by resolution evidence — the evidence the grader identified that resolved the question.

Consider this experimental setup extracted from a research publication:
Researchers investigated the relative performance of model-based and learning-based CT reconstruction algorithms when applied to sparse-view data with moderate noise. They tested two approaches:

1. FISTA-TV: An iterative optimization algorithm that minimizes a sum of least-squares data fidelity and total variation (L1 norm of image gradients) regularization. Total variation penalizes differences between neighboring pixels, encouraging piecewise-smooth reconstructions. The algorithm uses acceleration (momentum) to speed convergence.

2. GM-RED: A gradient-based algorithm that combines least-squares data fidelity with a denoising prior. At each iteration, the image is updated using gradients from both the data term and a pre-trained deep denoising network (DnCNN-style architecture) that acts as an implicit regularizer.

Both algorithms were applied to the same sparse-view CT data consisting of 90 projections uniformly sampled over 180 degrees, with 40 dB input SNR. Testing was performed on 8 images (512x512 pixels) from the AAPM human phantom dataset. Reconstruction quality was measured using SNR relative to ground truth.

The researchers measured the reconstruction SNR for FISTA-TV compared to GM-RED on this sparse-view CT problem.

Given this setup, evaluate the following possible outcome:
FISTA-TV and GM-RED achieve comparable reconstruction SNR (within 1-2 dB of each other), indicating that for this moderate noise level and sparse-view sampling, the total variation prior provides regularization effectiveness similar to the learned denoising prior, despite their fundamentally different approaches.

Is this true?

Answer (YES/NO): YES